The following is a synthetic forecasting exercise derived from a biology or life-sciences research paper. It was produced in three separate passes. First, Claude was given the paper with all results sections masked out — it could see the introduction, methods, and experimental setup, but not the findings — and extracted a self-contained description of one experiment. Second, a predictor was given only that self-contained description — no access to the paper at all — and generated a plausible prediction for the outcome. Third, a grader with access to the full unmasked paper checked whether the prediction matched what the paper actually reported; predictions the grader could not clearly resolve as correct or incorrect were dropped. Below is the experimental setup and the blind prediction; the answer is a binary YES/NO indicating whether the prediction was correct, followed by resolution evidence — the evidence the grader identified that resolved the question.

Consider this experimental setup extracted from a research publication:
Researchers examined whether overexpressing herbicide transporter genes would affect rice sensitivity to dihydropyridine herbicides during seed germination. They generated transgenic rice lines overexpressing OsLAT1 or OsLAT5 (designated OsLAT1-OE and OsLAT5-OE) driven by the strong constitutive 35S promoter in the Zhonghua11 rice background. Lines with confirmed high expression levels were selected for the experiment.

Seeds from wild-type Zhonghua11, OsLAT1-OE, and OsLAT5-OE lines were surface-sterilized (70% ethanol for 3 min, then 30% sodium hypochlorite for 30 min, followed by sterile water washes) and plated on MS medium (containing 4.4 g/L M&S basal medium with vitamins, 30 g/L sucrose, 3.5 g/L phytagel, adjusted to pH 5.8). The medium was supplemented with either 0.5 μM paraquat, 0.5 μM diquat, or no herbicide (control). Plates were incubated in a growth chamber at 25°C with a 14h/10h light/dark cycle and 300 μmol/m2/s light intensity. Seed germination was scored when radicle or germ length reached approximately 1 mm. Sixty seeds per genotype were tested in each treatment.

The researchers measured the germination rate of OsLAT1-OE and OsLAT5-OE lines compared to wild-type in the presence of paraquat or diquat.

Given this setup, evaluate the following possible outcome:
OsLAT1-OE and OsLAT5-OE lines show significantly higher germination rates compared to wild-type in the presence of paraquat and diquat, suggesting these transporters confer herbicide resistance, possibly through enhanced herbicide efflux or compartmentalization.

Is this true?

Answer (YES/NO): NO